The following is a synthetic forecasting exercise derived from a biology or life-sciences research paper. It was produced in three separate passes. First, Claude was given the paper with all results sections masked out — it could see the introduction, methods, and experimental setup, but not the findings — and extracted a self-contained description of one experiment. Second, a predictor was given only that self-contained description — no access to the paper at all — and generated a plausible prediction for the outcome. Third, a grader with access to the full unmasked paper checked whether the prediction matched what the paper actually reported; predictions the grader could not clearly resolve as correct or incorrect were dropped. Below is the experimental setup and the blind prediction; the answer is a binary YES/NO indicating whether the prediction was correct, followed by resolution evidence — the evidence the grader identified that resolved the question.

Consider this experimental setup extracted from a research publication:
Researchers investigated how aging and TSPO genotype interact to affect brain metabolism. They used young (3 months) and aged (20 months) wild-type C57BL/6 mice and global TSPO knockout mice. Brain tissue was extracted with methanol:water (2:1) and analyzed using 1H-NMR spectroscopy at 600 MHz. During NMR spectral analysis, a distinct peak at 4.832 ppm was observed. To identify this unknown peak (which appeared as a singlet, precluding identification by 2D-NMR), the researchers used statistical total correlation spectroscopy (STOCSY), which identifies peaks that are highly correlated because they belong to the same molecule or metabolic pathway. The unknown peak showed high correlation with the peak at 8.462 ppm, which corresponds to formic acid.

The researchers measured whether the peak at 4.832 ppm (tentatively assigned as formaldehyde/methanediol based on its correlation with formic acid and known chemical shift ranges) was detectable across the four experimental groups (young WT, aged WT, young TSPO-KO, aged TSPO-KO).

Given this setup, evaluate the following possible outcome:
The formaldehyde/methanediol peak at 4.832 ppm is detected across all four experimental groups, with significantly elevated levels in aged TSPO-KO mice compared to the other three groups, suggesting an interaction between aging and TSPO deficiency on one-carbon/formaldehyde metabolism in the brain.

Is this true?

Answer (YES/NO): NO